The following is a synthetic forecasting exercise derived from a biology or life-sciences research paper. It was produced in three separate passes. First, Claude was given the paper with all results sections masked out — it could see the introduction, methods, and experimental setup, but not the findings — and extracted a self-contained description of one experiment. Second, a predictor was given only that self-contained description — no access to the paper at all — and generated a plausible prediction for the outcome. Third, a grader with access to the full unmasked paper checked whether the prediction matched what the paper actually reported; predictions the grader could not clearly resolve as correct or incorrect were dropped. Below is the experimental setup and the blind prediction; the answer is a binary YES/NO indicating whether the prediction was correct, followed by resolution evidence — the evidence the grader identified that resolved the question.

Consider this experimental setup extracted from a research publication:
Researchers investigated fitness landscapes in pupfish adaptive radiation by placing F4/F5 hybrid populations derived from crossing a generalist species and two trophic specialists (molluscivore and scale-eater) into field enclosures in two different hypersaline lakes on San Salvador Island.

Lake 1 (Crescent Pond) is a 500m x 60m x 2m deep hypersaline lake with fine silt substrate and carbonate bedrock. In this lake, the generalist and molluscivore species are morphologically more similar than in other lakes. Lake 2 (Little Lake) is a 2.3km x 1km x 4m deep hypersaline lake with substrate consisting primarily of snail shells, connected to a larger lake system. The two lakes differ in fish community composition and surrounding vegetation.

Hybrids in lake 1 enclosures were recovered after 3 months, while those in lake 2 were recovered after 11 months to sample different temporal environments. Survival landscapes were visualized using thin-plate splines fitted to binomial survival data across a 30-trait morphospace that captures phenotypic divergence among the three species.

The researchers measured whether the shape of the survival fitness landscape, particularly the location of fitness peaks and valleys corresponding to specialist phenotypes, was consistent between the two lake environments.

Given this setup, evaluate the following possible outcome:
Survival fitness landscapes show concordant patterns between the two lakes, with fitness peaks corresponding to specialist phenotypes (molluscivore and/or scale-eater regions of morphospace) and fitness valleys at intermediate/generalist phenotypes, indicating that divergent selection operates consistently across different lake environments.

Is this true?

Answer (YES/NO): NO